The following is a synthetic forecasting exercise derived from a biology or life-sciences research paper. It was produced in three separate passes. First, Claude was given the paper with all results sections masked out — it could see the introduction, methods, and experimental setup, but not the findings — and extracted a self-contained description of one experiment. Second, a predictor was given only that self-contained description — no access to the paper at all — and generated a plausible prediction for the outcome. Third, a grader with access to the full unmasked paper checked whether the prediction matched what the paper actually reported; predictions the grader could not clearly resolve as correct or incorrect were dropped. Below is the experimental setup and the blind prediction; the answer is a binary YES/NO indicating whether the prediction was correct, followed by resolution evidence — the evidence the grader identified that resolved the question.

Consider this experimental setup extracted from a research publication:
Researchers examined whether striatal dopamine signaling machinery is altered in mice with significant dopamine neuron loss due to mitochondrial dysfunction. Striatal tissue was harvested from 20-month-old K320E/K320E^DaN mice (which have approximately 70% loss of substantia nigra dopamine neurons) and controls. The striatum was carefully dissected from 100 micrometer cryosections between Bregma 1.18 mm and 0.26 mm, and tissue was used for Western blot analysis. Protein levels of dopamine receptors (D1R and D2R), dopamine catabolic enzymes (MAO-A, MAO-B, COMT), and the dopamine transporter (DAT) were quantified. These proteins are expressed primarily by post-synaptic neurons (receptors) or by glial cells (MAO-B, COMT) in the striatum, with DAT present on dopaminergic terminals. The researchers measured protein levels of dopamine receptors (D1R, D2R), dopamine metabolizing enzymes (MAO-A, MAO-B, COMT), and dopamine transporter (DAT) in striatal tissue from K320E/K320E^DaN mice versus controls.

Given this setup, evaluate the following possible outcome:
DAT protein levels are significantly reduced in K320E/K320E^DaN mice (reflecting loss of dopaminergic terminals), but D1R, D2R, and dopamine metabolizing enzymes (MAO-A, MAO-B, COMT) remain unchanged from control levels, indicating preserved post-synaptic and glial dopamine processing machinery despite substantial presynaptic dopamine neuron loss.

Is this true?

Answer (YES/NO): NO